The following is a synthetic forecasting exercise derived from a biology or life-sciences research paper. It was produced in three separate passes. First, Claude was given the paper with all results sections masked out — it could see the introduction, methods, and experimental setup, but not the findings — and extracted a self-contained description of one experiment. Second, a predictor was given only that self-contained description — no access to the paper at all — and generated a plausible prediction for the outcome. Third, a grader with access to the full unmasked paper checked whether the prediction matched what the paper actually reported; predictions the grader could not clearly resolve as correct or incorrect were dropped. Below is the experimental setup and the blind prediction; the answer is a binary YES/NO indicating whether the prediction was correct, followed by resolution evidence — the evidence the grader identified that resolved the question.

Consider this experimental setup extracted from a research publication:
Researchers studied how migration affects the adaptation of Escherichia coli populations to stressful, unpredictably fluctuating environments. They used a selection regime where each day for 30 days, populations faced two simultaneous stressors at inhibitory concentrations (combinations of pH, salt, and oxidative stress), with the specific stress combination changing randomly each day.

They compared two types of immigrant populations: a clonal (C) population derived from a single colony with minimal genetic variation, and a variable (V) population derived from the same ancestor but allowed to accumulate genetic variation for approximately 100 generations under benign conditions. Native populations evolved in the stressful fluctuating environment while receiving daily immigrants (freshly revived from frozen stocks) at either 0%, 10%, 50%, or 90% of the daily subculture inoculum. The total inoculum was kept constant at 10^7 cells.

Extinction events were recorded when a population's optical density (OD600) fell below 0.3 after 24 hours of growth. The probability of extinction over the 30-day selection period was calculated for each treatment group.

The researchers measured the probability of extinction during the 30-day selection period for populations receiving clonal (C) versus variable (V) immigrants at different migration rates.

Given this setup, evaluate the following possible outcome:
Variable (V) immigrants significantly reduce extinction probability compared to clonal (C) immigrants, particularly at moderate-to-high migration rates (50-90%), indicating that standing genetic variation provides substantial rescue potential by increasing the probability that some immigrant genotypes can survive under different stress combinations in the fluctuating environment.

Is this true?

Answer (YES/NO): NO